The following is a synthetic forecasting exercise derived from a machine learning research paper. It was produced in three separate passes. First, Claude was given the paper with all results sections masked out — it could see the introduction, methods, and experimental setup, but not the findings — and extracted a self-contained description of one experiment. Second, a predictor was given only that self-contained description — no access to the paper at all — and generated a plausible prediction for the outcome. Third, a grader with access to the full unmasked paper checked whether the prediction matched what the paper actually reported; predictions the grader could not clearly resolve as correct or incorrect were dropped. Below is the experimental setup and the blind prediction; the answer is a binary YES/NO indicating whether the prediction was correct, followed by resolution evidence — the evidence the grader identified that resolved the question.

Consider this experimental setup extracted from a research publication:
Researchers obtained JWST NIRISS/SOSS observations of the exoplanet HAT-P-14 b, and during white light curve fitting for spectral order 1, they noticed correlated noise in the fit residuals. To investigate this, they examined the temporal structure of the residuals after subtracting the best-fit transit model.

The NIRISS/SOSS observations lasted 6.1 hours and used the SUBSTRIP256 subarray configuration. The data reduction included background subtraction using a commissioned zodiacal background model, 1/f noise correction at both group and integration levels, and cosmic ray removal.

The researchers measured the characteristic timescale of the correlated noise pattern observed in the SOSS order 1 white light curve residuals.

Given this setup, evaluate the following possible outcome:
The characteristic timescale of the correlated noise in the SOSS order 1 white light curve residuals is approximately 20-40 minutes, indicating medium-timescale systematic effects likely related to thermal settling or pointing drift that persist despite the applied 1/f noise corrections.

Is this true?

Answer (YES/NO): NO